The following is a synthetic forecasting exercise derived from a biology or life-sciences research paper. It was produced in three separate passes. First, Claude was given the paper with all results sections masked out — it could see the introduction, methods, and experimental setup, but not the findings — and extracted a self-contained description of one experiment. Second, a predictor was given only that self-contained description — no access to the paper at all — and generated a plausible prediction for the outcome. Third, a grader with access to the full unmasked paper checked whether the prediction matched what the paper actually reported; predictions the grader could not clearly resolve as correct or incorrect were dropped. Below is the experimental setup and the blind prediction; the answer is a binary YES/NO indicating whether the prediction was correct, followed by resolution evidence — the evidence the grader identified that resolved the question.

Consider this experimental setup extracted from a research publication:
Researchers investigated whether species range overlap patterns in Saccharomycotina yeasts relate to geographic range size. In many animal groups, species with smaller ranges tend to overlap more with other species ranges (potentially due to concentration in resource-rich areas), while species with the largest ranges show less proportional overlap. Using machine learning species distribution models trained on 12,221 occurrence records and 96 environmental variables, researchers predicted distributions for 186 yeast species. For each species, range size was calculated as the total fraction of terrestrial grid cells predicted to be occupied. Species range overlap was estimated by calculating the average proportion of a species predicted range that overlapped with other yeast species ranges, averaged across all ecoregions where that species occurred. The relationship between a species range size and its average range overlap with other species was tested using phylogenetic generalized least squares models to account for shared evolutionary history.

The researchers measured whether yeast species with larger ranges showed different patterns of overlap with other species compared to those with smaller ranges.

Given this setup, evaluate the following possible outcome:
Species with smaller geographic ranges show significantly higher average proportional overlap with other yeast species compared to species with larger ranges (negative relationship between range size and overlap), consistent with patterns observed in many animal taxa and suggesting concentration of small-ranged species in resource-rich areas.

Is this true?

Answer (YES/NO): YES